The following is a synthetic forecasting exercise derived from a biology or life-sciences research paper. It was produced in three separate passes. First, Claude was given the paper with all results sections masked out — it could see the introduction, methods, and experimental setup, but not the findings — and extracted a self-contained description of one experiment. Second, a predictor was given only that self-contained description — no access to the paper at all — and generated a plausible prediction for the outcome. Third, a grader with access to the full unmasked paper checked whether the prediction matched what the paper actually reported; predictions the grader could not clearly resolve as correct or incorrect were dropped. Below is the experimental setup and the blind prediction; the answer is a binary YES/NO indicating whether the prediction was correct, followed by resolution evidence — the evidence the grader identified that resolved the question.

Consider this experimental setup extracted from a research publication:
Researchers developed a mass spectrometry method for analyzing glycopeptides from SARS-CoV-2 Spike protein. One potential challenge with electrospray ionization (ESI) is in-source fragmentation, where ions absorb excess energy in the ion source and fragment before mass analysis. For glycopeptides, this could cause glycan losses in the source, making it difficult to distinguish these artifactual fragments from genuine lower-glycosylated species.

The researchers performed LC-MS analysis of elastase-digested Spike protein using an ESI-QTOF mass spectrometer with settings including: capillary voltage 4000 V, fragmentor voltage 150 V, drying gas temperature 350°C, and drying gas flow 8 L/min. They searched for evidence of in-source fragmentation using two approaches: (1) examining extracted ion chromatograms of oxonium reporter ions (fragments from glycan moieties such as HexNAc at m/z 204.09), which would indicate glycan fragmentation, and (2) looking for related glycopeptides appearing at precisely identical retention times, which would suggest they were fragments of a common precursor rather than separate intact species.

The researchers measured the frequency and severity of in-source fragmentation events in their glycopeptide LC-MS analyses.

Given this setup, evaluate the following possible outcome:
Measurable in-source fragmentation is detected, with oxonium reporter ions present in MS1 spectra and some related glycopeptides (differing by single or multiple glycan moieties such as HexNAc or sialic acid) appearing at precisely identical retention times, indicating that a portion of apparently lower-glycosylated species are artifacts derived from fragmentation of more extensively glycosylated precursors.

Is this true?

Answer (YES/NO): YES